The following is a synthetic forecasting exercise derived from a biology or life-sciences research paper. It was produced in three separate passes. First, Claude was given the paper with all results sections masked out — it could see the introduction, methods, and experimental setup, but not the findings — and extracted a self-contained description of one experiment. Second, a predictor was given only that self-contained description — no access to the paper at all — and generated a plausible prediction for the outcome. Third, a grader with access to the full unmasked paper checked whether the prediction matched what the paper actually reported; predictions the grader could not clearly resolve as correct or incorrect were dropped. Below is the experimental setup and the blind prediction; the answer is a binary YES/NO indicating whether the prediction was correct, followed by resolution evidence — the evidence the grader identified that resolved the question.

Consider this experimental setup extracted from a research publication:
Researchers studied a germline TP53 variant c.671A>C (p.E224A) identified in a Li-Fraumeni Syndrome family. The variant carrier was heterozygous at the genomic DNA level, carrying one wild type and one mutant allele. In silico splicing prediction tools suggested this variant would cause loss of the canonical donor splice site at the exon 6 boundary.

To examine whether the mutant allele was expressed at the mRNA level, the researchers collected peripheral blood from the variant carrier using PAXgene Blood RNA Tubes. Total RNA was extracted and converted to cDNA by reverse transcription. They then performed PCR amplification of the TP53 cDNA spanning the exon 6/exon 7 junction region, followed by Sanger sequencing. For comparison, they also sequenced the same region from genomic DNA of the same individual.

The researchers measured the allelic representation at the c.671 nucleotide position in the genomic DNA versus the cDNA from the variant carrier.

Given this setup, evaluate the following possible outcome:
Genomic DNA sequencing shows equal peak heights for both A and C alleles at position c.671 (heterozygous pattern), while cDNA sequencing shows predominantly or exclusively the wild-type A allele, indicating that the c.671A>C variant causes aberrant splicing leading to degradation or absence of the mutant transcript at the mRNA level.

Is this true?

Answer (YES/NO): YES